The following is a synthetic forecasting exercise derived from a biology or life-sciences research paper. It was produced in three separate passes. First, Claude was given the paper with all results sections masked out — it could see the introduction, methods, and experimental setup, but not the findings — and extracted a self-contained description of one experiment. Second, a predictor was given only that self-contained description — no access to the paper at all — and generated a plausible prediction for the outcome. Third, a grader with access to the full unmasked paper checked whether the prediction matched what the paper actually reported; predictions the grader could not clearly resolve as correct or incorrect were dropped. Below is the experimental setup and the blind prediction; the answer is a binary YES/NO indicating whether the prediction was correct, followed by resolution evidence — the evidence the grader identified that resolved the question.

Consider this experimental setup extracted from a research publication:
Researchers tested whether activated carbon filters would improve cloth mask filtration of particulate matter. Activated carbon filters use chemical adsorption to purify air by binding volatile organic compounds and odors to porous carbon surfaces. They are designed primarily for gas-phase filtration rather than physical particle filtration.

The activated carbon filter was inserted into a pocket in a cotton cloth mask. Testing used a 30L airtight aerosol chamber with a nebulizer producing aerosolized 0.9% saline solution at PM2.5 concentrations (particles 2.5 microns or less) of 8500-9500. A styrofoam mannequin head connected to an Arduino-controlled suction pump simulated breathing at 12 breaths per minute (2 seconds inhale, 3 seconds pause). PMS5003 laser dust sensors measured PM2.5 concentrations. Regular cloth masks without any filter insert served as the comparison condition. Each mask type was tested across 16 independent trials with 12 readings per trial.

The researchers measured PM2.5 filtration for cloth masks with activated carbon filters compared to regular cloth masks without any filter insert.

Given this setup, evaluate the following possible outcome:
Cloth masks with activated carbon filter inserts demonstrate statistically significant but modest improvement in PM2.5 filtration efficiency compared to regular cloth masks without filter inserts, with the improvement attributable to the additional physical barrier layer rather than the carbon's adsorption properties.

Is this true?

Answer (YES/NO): NO